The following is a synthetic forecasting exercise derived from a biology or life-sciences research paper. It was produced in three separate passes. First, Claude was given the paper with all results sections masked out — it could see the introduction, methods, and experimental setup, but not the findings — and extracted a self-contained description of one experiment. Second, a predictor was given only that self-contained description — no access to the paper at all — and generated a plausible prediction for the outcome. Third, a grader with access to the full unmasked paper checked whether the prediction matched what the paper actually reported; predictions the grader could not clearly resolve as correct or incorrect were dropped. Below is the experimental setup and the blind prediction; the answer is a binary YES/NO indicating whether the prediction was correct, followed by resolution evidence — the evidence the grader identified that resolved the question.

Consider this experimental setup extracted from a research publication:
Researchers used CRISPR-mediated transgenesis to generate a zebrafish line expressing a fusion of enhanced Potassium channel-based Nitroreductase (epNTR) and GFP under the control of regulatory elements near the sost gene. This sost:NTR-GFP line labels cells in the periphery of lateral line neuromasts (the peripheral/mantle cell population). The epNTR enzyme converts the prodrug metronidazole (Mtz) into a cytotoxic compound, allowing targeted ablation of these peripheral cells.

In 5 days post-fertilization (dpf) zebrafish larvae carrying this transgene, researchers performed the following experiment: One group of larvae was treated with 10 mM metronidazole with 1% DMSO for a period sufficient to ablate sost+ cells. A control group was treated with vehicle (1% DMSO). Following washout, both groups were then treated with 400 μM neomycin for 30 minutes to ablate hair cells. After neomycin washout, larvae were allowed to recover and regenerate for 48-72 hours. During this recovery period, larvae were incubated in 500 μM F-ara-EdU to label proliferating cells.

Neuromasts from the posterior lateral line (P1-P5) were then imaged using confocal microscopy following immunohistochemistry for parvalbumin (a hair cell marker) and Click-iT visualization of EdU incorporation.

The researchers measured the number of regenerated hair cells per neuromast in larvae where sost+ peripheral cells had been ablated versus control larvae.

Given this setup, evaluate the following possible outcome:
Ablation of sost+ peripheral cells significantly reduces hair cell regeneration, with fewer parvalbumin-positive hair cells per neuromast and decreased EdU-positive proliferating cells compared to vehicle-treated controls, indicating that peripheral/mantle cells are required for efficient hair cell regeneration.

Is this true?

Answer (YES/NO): NO